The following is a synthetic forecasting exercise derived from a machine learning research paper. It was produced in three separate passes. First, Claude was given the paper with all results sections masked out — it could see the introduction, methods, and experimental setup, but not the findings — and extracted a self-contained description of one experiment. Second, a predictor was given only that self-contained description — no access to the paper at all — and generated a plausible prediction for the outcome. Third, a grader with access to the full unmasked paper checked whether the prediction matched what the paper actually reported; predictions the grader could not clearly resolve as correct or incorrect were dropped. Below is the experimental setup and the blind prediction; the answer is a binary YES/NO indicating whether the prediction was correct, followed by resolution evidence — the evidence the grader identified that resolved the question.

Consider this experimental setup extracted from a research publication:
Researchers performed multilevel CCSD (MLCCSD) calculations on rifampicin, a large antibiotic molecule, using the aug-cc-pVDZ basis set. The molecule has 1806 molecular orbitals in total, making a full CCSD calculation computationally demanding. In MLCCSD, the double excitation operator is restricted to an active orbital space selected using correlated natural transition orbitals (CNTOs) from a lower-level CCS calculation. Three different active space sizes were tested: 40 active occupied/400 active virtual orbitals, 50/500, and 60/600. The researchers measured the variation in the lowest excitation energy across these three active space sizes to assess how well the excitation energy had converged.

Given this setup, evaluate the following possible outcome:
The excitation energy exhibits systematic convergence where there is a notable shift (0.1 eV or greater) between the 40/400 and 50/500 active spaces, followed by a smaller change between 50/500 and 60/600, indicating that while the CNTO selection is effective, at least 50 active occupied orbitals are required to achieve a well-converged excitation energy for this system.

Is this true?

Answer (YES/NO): NO